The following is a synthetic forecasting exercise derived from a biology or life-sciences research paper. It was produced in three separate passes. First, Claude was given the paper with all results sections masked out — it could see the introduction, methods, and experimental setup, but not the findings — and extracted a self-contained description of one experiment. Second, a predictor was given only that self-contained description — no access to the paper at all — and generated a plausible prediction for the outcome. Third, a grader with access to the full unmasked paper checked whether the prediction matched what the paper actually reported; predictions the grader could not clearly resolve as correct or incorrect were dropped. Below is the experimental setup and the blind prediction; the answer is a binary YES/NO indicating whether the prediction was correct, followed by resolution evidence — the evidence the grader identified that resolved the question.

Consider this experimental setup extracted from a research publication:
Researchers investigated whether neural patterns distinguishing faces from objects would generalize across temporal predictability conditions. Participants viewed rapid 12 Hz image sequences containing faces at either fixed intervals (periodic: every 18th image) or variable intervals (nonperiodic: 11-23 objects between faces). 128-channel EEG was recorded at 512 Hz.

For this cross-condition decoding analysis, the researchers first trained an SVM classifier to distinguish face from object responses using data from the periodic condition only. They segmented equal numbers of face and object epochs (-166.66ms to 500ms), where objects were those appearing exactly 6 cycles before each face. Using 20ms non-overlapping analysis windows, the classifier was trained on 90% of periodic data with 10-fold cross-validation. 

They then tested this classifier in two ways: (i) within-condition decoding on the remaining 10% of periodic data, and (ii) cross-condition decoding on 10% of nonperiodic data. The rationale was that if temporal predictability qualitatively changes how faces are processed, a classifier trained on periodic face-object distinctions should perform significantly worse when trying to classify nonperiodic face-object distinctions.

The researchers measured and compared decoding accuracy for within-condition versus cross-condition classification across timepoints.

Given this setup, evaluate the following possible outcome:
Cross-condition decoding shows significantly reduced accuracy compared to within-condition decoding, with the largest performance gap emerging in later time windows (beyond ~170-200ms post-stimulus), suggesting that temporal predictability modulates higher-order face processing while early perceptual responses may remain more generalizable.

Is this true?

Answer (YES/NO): NO